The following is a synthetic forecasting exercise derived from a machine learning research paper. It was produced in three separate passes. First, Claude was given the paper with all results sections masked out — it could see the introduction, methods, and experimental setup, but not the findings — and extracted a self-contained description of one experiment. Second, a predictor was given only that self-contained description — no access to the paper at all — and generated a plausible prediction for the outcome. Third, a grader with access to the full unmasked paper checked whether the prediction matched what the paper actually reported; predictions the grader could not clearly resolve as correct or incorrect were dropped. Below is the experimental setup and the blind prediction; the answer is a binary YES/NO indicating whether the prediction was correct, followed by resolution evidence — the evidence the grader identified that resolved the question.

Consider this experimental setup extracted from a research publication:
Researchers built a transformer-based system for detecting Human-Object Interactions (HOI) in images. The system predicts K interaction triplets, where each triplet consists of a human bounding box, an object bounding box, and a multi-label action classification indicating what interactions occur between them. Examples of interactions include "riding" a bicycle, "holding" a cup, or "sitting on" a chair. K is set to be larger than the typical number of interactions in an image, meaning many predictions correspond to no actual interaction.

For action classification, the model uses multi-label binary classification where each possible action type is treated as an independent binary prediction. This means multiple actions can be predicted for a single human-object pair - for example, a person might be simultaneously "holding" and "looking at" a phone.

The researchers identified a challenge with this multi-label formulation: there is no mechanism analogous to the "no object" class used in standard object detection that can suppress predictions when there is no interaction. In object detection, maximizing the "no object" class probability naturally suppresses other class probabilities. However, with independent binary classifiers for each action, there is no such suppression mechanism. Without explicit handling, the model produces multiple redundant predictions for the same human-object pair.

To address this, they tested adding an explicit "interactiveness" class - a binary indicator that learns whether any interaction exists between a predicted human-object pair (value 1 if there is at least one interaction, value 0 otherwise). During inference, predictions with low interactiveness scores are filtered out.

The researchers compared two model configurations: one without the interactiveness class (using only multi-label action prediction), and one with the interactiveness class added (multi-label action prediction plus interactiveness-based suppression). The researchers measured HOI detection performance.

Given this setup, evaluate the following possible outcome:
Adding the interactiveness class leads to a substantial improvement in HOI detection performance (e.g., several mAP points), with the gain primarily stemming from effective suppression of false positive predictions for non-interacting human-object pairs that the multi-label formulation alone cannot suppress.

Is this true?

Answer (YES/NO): YES